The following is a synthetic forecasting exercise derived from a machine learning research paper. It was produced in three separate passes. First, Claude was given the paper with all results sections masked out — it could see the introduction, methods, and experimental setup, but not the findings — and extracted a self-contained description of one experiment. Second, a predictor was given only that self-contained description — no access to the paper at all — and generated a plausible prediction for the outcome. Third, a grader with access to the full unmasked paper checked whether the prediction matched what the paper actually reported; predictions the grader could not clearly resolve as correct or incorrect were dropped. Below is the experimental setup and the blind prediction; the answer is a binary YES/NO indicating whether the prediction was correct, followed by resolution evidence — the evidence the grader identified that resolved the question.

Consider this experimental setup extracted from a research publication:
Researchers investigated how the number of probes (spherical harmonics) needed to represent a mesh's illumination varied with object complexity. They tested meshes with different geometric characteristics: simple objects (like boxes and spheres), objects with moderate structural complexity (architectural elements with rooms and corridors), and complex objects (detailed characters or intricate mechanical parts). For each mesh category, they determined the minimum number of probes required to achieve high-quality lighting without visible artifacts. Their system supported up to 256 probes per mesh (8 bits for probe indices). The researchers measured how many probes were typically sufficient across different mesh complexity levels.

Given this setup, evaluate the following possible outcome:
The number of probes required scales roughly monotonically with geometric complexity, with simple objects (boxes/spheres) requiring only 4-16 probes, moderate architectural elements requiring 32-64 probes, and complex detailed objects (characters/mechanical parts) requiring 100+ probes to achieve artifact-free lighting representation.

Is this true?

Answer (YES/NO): NO